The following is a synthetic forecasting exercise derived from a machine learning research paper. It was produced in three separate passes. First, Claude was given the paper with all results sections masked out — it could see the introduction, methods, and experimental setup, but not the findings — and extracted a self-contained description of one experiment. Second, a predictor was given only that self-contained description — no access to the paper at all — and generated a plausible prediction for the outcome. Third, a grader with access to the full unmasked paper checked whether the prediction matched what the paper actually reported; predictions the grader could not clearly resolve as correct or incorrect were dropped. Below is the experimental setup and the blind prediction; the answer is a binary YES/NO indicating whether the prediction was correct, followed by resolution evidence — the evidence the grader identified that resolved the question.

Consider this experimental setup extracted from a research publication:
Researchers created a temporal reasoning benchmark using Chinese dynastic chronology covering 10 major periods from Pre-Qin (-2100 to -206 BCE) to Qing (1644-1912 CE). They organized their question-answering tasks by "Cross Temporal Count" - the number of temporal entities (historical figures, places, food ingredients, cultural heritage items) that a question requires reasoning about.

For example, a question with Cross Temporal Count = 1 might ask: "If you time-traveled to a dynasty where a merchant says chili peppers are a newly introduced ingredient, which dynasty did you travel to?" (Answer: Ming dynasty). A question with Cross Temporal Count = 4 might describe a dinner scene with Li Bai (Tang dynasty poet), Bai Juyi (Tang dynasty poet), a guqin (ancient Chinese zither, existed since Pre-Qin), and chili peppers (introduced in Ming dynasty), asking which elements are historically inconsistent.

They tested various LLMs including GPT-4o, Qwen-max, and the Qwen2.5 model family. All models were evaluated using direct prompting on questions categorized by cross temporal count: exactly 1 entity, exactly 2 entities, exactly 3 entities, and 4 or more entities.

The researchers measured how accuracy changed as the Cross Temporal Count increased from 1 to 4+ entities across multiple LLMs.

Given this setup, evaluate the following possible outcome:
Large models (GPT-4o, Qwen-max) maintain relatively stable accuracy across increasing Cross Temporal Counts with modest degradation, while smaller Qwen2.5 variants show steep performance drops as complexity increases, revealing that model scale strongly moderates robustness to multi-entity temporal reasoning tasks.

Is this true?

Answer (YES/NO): NO